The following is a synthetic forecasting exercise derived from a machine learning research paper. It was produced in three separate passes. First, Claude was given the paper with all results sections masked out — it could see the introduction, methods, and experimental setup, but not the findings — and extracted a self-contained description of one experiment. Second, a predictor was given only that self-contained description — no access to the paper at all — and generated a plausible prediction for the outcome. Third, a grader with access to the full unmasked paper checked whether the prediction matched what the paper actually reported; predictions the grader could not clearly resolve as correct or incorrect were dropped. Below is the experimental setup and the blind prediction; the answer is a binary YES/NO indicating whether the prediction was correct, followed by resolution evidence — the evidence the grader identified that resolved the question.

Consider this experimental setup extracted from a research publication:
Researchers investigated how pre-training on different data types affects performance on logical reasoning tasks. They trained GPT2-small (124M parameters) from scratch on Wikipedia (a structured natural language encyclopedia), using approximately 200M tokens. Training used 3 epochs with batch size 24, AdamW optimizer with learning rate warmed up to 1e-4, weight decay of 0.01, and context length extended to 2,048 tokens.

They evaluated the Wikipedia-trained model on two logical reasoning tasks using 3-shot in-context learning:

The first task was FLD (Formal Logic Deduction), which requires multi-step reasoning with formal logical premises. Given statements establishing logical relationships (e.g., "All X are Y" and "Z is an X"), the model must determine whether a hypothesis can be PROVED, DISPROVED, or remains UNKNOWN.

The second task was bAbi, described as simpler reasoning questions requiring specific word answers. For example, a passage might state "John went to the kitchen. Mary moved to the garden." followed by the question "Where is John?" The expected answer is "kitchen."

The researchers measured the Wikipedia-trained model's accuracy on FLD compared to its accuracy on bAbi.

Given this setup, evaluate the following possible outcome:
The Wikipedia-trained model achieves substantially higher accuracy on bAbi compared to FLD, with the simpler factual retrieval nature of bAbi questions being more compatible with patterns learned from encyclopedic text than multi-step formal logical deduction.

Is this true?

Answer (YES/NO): NO